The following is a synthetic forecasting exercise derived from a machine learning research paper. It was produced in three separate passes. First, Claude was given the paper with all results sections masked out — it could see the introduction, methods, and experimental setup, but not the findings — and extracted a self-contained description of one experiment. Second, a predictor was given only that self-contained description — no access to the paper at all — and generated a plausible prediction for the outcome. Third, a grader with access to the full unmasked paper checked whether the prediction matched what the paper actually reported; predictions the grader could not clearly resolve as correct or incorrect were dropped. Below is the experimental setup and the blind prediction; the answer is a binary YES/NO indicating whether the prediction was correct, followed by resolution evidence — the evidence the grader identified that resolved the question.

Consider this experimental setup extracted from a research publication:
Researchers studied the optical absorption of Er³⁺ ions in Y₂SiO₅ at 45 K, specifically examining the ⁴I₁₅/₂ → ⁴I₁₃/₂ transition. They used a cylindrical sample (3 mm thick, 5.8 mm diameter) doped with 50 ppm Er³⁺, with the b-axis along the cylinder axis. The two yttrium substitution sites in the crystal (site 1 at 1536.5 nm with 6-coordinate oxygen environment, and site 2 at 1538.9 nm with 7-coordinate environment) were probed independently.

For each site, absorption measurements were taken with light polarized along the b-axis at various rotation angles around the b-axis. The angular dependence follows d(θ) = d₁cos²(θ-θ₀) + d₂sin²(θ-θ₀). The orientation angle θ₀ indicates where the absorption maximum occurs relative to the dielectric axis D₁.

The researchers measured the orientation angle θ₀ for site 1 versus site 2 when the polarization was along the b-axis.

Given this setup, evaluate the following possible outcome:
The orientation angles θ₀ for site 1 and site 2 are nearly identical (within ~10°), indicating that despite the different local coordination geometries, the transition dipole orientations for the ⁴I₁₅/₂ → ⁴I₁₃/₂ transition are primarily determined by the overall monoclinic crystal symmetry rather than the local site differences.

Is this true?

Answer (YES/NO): NO